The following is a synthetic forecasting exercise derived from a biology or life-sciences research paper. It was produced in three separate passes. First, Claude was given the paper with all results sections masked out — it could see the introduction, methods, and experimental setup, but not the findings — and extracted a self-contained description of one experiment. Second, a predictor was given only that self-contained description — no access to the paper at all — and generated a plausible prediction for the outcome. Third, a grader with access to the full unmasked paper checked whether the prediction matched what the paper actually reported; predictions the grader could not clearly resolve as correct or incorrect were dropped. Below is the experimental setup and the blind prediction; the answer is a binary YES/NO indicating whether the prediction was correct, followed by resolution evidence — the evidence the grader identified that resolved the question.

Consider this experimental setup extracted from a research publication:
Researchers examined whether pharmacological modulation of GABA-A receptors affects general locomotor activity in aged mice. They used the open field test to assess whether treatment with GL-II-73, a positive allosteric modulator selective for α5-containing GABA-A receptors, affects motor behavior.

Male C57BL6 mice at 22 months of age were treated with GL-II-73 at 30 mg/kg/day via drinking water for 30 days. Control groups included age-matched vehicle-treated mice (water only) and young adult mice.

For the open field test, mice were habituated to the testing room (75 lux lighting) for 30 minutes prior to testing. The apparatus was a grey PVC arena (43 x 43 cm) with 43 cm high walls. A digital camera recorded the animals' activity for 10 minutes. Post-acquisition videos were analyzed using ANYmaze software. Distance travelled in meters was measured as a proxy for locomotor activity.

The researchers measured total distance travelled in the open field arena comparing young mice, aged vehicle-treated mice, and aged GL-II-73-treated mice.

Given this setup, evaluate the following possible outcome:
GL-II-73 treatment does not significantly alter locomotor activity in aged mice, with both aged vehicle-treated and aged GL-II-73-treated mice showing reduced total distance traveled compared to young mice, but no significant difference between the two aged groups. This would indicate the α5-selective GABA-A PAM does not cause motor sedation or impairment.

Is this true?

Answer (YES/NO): NO